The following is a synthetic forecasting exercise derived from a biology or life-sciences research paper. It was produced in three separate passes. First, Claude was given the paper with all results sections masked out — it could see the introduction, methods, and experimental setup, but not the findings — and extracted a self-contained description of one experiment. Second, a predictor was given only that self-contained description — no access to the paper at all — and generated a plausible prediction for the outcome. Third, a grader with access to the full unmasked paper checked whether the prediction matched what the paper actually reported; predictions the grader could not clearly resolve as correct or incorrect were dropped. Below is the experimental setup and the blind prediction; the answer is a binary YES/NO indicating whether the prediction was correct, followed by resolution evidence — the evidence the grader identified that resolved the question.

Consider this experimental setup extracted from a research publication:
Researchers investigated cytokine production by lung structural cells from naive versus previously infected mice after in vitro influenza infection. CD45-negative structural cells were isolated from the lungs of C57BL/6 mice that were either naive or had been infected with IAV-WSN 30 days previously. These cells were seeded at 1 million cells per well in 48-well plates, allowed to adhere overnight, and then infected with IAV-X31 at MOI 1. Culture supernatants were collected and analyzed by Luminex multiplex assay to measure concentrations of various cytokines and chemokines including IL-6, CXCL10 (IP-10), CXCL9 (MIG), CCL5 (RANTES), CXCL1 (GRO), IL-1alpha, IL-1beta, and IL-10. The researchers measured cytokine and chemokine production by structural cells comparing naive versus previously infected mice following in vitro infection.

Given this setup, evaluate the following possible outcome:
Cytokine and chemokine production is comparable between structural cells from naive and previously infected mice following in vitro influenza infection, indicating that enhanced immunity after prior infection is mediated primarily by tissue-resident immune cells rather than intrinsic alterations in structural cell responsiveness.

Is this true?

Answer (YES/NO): NO